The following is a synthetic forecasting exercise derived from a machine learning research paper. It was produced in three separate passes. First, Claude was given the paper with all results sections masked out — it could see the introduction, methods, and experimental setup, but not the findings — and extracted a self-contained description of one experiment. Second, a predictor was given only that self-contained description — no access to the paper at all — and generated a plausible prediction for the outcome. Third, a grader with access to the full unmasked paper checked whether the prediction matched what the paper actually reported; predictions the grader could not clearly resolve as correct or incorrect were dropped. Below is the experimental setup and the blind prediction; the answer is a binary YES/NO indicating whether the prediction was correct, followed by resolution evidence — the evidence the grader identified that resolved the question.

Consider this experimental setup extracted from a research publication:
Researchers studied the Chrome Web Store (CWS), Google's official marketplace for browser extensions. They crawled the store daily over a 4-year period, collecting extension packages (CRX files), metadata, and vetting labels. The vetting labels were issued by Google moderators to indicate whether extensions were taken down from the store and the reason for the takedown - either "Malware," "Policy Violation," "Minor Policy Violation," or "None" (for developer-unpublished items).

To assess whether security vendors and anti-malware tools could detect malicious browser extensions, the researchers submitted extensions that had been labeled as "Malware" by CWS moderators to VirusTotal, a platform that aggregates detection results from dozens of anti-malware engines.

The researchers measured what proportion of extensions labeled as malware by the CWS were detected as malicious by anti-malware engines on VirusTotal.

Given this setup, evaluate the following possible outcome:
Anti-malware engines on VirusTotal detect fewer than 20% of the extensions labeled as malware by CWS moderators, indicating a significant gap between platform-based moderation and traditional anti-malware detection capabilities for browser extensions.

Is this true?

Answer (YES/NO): YES